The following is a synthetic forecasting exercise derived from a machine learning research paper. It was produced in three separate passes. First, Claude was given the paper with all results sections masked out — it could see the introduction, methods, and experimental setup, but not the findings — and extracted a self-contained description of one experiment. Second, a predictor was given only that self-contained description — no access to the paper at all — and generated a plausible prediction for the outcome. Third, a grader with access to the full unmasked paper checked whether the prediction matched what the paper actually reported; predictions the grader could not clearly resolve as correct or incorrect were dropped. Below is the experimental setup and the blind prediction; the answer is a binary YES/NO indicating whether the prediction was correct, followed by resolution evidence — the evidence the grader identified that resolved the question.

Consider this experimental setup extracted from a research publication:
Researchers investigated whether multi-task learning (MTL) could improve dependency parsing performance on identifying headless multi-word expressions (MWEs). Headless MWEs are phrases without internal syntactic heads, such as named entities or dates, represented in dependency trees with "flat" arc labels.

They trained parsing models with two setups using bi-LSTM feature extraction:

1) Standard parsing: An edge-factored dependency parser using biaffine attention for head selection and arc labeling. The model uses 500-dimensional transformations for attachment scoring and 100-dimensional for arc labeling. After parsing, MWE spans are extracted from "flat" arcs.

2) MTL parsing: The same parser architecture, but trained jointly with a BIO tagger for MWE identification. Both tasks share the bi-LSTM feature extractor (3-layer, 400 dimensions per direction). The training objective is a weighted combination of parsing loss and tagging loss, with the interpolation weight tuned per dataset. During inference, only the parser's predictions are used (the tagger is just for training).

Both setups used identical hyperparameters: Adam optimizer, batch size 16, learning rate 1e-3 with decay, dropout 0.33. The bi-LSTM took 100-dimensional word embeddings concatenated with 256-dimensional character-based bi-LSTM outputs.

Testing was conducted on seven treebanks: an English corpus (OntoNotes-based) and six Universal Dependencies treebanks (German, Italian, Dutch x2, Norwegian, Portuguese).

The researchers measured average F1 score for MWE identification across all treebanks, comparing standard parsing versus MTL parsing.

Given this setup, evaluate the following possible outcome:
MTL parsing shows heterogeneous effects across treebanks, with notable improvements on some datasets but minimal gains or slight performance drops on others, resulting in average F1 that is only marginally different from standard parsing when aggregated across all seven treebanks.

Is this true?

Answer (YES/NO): NO